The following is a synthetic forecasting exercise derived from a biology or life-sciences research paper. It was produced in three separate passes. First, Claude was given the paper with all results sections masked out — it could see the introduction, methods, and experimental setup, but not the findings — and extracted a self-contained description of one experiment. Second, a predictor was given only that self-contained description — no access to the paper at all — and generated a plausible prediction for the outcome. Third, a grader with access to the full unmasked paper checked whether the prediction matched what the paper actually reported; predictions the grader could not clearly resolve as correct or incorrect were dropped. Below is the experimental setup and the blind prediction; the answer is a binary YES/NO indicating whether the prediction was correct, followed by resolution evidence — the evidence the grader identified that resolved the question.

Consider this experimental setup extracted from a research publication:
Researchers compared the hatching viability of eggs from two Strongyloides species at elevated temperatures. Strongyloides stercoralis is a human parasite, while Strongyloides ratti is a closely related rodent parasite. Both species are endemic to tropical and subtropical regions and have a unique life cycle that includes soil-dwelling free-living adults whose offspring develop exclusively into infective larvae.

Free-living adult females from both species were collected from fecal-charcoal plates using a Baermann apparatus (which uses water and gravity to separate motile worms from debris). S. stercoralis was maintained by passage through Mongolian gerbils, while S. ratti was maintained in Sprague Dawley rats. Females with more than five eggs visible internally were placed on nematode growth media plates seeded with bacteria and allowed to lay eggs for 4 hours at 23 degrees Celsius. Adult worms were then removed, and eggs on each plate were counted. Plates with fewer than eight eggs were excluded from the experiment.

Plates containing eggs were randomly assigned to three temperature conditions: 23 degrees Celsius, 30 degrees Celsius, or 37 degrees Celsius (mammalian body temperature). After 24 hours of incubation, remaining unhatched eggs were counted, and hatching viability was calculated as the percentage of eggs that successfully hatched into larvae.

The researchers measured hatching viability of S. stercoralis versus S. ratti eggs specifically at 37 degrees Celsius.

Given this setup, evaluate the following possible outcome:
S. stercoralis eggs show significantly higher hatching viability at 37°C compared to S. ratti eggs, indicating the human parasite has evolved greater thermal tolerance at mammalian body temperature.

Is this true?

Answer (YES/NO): NO